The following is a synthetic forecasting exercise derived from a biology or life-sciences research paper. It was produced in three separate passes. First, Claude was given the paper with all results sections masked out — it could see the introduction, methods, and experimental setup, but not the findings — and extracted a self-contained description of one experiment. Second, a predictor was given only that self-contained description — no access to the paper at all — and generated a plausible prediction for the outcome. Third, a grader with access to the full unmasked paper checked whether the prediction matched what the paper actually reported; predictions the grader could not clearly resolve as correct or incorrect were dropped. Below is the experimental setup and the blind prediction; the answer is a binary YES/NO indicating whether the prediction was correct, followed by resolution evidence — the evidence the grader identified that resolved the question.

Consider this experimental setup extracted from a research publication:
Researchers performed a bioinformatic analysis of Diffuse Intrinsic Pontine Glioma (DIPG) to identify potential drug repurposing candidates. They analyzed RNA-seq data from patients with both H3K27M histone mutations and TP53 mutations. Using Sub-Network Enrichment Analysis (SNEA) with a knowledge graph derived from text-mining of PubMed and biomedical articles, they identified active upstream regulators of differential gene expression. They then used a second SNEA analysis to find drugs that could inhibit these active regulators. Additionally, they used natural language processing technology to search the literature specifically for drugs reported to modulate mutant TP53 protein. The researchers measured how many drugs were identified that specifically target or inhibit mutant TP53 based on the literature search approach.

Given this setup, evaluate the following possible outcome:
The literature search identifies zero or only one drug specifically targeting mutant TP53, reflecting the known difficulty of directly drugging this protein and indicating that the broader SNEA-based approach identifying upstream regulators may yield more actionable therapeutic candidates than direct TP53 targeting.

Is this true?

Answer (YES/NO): NO